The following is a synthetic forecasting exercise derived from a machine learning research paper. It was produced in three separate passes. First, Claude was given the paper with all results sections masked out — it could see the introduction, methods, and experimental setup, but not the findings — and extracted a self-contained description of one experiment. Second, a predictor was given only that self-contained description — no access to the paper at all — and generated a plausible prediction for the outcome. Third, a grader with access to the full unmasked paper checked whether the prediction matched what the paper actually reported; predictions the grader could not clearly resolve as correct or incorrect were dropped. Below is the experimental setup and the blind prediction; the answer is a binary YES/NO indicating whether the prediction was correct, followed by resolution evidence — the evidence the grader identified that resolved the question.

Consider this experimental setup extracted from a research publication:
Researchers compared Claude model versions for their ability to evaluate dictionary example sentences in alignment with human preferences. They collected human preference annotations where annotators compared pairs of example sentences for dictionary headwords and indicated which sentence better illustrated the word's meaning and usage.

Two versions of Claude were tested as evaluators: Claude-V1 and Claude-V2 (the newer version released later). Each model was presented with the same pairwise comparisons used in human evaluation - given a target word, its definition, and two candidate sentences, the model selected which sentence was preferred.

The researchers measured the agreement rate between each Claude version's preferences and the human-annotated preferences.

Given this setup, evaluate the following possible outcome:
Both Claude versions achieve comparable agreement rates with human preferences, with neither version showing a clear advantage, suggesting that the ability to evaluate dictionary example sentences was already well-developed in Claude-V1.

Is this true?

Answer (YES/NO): NO